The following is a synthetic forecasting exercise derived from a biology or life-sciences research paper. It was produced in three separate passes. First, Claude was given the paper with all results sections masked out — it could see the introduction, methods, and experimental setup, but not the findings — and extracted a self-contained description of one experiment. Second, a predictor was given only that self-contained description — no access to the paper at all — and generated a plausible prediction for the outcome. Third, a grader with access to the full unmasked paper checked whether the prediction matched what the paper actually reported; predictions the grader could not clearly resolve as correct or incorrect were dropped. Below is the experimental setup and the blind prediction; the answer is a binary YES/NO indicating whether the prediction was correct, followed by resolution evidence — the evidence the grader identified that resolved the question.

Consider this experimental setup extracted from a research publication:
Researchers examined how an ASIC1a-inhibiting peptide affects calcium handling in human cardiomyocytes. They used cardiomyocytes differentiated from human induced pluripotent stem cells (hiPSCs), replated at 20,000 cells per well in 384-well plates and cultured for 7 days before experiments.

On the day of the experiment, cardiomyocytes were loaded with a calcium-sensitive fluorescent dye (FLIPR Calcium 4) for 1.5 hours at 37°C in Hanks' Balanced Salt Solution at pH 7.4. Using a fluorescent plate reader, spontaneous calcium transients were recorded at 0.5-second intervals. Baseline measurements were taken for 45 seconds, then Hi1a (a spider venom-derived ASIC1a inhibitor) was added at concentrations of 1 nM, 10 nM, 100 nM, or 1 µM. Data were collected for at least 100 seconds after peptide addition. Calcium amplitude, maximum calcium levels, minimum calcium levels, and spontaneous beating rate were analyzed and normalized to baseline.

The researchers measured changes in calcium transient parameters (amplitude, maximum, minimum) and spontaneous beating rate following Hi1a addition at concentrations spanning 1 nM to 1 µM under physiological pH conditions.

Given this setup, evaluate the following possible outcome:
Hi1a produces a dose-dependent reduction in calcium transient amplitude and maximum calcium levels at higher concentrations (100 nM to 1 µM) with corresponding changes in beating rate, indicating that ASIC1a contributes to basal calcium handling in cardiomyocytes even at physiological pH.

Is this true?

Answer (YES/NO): NO